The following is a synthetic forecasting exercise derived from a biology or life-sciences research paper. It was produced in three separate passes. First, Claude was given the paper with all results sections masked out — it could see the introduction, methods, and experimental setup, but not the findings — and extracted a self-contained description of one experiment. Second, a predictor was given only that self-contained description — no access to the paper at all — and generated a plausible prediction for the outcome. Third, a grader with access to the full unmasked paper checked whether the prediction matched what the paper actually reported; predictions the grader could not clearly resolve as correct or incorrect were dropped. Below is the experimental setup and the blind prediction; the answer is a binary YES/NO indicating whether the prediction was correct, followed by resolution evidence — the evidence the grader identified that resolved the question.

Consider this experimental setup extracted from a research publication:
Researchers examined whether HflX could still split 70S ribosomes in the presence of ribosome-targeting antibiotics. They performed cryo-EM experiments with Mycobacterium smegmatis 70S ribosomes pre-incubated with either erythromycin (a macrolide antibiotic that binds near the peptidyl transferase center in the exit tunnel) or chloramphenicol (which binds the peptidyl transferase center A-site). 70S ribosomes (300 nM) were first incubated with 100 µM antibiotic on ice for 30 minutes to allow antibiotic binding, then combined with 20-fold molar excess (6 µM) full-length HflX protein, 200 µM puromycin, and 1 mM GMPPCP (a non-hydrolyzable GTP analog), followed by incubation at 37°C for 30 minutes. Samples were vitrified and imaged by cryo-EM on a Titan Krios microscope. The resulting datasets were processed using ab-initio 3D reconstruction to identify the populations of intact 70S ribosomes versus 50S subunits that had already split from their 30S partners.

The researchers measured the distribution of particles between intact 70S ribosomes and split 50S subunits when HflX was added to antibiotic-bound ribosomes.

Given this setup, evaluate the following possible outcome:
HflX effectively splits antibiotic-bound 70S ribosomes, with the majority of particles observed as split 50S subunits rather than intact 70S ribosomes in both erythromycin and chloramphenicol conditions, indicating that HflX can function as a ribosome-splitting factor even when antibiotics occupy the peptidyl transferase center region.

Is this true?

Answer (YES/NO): YES